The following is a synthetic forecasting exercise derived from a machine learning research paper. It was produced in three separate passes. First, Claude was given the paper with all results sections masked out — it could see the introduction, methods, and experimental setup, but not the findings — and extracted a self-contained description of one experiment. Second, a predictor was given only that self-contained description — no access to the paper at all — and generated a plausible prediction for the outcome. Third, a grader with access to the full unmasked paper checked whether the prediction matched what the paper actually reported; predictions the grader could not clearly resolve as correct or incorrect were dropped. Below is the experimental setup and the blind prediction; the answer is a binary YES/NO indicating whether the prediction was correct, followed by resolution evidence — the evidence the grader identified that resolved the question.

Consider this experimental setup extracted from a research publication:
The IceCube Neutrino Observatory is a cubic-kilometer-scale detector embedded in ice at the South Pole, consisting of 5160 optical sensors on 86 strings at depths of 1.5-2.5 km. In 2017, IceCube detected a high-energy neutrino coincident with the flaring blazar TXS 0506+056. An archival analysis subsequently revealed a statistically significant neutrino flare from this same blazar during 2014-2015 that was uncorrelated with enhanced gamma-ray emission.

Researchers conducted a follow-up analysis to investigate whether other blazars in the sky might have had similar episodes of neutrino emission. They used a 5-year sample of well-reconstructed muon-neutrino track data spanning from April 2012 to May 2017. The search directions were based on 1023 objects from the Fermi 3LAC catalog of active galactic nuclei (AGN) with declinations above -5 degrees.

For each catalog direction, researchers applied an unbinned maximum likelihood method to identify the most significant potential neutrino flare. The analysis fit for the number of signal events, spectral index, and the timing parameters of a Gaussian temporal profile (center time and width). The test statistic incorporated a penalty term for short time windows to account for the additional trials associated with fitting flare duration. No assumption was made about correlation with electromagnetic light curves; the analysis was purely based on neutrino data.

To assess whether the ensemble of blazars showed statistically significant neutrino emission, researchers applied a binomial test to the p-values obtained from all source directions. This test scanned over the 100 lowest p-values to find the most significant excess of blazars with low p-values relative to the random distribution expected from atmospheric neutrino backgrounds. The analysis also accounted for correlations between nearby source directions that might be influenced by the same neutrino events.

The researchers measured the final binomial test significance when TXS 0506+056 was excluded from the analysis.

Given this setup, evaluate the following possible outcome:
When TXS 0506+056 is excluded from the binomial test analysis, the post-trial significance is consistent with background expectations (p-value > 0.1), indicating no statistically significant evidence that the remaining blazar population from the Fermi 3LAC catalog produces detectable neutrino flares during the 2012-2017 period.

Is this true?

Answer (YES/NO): YES